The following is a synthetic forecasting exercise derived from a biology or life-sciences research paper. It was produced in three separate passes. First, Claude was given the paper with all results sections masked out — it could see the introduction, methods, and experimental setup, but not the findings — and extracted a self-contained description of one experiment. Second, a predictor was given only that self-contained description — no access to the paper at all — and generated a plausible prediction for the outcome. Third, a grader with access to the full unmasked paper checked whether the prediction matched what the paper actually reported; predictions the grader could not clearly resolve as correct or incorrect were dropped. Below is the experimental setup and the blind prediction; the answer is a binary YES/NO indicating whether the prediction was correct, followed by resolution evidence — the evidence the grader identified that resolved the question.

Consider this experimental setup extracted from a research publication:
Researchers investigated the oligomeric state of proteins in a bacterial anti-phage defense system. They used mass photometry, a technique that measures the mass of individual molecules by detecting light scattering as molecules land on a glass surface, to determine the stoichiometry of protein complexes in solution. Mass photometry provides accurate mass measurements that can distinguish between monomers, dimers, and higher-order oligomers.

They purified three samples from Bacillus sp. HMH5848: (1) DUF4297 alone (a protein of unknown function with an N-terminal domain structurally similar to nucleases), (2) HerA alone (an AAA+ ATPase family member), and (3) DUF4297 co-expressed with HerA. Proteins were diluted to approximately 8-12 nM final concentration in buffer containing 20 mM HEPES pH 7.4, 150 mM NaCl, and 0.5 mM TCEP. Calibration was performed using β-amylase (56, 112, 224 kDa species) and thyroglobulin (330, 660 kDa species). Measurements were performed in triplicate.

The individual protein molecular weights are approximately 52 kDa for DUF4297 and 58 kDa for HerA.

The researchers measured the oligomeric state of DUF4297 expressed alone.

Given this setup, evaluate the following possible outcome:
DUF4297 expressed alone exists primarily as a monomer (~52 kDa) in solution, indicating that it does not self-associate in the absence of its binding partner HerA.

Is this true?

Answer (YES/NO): NO